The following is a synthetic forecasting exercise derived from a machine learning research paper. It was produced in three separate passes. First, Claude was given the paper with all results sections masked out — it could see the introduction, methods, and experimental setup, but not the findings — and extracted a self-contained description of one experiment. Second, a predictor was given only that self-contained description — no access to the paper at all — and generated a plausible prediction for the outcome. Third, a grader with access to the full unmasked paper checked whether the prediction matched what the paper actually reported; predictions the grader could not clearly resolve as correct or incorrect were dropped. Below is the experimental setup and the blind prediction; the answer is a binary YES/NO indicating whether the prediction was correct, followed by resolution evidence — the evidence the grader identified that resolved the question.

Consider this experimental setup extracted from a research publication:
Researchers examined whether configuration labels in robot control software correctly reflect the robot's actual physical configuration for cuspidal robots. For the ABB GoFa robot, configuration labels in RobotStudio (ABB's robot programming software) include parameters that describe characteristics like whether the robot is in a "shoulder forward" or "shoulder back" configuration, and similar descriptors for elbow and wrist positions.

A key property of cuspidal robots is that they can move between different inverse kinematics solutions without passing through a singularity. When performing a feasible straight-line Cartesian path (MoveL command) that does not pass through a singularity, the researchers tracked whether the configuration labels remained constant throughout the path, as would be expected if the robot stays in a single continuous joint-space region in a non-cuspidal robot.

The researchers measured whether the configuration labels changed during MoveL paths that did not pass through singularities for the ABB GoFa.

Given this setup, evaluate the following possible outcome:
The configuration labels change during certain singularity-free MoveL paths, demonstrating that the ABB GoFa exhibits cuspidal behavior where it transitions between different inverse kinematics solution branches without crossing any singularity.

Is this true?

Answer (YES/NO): YES